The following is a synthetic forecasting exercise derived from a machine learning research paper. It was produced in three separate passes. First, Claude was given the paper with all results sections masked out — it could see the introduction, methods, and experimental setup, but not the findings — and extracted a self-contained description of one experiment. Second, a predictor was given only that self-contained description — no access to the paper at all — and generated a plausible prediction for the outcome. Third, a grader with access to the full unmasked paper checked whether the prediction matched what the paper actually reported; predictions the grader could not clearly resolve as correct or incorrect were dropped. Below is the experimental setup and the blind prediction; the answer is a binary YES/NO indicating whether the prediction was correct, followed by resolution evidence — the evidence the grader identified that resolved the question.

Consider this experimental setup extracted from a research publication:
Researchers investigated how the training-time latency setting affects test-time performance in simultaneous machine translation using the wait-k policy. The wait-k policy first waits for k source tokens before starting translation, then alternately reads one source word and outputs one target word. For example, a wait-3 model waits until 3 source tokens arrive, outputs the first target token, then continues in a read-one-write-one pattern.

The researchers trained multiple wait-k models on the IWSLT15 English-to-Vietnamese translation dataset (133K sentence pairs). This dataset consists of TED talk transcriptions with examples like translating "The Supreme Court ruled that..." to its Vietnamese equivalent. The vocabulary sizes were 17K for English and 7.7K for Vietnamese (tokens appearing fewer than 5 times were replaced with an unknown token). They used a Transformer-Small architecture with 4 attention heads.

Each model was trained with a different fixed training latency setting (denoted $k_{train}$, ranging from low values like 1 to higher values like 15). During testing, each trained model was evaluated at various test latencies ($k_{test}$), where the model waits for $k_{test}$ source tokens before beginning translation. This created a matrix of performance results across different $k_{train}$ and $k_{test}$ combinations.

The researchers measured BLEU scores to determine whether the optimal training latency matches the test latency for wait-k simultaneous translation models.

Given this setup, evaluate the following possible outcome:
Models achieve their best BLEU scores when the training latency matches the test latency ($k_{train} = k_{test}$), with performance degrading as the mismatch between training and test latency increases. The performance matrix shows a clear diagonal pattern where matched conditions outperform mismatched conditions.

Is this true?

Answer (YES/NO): NO